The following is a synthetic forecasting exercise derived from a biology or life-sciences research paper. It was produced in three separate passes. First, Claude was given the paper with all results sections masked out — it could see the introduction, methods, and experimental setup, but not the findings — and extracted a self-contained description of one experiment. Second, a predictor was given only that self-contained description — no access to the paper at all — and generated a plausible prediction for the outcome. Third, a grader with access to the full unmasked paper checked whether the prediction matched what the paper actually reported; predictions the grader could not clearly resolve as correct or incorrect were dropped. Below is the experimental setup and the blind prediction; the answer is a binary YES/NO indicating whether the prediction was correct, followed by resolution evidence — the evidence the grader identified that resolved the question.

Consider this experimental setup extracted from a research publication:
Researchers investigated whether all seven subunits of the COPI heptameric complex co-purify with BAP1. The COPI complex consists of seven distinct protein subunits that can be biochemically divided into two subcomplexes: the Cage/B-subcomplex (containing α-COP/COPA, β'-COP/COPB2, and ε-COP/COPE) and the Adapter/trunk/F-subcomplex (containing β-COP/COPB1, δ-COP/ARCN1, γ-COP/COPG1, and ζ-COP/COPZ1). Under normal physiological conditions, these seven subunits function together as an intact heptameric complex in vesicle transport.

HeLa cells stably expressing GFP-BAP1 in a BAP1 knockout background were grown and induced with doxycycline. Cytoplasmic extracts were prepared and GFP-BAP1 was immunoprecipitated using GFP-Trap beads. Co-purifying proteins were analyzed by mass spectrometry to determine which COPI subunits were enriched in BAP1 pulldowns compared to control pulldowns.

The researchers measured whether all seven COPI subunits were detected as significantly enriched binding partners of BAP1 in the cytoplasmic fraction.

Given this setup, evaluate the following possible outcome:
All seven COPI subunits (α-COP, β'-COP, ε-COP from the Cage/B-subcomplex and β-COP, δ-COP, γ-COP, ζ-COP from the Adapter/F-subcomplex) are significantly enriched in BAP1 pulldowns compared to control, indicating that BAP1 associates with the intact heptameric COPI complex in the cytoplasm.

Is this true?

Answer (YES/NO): YES